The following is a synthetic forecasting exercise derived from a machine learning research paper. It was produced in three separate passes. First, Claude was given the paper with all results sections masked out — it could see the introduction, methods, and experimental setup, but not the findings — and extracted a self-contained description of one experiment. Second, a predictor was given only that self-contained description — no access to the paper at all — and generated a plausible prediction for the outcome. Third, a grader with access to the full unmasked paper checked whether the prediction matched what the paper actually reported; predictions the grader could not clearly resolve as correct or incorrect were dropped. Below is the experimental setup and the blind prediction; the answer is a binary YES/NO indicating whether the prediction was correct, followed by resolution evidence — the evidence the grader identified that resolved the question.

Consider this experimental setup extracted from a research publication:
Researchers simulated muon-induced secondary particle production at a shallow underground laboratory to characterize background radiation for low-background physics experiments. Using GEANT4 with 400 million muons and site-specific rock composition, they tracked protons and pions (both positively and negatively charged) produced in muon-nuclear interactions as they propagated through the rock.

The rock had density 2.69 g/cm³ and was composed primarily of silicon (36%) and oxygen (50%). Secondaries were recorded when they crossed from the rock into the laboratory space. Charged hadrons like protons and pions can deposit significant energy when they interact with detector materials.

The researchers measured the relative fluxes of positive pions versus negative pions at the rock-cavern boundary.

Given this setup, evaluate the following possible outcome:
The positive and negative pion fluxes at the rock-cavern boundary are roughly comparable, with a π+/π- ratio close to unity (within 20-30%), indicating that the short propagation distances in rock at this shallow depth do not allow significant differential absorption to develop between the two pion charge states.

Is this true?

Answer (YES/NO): YES